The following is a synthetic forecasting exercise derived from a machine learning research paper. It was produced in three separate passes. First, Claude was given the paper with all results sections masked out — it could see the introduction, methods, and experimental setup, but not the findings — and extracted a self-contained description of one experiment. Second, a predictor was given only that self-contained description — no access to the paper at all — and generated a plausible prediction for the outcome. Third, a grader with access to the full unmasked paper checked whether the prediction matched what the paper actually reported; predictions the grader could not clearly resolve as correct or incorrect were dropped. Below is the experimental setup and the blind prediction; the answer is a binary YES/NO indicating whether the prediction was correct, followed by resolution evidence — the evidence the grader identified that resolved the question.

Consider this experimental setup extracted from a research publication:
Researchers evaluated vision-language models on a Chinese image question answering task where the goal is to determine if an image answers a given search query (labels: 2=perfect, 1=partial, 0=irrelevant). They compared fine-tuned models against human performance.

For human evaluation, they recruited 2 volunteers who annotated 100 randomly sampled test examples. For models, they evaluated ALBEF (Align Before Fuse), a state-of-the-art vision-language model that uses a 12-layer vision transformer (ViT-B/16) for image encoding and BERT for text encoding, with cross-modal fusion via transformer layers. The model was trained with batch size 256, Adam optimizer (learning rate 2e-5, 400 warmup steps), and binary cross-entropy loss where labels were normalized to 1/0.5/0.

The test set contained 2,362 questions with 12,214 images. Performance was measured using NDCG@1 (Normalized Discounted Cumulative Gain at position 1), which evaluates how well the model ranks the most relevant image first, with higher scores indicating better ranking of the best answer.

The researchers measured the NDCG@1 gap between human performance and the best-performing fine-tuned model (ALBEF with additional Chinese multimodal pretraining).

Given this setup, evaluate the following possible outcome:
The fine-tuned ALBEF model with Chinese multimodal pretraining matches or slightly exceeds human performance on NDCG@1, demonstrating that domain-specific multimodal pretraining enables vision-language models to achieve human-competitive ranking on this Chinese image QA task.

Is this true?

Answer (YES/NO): NO